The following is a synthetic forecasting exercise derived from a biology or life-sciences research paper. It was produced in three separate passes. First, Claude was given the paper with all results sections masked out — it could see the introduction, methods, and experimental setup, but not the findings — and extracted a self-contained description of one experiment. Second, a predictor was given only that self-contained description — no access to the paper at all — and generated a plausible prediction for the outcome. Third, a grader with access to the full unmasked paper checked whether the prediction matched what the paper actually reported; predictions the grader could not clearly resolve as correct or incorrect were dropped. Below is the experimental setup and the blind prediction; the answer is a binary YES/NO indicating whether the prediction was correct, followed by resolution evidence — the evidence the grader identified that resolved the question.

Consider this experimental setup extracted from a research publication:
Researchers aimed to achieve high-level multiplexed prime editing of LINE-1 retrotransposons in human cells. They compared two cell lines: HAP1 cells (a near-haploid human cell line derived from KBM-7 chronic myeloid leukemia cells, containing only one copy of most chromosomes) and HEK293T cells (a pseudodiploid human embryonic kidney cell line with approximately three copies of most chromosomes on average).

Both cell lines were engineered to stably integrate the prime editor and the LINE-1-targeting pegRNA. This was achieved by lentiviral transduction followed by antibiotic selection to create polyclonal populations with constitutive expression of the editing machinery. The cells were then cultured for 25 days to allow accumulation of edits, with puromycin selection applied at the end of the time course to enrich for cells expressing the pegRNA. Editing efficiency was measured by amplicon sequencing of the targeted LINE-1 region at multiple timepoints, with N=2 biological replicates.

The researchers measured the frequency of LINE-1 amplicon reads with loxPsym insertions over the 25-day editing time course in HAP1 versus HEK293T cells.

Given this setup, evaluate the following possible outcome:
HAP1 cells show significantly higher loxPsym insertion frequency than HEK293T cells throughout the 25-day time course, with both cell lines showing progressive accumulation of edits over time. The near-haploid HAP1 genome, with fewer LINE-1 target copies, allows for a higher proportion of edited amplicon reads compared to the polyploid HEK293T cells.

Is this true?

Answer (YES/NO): NO